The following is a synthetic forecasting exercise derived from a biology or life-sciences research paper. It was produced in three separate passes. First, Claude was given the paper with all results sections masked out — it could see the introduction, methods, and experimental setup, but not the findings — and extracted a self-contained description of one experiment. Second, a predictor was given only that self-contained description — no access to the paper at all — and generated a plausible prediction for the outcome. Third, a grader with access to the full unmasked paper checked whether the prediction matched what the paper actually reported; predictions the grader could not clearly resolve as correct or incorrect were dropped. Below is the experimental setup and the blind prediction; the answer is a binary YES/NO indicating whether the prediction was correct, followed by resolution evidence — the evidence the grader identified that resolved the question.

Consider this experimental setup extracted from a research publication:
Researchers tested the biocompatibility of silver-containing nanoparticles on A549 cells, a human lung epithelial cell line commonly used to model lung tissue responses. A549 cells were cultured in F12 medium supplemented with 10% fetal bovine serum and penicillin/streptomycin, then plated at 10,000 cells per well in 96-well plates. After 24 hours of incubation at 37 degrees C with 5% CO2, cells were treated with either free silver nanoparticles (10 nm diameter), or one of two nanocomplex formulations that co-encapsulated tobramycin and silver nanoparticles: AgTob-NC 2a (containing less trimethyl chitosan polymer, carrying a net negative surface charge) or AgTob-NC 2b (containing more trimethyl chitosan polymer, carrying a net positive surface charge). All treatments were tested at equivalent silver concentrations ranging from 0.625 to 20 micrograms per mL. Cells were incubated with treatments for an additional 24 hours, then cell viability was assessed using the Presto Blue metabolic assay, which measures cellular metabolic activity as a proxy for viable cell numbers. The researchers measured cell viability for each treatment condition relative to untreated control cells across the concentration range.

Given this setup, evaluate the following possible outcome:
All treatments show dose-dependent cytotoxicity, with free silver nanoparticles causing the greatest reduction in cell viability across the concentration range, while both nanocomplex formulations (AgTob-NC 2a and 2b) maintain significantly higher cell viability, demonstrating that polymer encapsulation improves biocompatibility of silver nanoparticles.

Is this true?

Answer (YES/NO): NO